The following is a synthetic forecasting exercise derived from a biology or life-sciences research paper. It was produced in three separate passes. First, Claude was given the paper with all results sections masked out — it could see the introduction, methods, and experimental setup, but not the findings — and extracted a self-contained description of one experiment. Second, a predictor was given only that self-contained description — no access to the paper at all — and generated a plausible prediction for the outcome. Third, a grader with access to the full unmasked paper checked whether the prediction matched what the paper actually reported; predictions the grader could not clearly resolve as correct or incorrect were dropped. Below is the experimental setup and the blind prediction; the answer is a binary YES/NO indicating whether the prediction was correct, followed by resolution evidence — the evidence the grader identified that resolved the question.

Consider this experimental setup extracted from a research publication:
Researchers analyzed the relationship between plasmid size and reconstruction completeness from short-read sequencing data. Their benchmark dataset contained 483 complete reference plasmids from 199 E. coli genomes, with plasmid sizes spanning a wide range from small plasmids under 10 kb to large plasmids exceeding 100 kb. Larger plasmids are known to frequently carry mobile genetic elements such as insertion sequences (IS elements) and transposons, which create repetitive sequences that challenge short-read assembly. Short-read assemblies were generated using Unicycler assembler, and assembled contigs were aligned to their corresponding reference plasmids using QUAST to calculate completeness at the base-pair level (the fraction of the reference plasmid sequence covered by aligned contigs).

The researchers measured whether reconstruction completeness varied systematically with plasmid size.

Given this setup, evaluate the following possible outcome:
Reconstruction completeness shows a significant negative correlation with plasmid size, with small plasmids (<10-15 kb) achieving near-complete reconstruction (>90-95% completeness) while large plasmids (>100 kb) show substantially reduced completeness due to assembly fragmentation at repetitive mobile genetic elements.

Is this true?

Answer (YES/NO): NO